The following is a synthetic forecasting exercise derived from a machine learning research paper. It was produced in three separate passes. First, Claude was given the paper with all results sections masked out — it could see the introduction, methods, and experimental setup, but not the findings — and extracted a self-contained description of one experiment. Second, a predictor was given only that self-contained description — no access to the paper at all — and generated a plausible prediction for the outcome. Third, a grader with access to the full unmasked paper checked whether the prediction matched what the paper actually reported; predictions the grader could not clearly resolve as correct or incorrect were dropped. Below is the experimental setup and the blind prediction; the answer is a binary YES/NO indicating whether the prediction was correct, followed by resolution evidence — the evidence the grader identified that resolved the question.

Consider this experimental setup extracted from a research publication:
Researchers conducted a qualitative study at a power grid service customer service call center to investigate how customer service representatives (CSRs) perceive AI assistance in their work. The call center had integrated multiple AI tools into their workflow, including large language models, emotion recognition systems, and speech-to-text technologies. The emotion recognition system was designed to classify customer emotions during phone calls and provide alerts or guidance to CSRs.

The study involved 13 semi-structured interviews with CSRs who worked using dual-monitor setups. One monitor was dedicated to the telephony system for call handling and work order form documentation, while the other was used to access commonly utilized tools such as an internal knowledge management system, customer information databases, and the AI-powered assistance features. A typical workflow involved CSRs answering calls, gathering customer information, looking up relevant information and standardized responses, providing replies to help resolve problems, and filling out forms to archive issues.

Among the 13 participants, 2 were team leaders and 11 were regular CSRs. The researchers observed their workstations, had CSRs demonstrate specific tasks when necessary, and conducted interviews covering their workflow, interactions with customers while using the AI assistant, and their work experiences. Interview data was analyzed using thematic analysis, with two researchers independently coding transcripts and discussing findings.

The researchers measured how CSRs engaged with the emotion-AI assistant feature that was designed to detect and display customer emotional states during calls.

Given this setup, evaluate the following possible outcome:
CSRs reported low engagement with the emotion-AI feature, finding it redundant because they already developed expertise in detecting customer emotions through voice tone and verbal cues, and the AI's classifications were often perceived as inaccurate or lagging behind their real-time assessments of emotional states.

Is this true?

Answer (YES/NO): YES